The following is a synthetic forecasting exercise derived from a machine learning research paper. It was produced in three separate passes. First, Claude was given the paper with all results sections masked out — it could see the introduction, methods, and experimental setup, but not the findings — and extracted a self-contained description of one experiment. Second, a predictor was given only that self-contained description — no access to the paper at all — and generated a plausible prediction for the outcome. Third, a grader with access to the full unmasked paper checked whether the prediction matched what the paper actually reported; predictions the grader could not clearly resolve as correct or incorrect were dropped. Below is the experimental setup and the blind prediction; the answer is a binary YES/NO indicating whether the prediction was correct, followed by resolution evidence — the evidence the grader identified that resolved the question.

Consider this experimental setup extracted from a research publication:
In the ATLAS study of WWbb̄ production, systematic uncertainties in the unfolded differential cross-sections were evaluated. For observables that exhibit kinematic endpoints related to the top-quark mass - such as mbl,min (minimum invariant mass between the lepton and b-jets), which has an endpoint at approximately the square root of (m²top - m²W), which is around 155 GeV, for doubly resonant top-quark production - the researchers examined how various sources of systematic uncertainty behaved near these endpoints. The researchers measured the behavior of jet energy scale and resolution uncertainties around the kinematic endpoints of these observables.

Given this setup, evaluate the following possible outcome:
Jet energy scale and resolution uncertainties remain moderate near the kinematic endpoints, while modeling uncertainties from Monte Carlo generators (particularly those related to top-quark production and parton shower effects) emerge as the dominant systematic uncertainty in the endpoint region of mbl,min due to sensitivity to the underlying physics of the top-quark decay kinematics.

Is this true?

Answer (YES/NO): NO